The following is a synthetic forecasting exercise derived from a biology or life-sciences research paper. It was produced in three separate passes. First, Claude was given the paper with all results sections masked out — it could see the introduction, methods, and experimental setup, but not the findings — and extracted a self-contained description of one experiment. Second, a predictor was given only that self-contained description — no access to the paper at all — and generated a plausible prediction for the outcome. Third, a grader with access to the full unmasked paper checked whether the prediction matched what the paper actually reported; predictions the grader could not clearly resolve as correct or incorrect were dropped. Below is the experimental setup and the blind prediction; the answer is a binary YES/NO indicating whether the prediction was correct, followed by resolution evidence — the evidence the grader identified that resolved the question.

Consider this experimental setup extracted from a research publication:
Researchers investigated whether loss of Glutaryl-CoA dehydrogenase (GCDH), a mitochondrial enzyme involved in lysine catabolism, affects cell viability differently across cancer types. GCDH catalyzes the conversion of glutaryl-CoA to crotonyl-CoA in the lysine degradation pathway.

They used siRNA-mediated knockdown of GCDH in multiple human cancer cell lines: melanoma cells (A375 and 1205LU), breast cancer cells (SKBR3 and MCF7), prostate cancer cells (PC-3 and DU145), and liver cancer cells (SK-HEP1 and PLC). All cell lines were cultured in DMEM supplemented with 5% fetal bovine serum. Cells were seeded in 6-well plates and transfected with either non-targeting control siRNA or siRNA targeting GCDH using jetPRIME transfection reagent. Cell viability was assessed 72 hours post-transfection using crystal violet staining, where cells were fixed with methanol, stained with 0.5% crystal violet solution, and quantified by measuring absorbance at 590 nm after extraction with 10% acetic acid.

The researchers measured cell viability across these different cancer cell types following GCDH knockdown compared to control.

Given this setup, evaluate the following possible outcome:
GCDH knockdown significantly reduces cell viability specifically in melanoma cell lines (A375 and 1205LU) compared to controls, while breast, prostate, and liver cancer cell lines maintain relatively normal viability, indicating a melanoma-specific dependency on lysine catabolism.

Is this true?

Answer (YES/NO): YES